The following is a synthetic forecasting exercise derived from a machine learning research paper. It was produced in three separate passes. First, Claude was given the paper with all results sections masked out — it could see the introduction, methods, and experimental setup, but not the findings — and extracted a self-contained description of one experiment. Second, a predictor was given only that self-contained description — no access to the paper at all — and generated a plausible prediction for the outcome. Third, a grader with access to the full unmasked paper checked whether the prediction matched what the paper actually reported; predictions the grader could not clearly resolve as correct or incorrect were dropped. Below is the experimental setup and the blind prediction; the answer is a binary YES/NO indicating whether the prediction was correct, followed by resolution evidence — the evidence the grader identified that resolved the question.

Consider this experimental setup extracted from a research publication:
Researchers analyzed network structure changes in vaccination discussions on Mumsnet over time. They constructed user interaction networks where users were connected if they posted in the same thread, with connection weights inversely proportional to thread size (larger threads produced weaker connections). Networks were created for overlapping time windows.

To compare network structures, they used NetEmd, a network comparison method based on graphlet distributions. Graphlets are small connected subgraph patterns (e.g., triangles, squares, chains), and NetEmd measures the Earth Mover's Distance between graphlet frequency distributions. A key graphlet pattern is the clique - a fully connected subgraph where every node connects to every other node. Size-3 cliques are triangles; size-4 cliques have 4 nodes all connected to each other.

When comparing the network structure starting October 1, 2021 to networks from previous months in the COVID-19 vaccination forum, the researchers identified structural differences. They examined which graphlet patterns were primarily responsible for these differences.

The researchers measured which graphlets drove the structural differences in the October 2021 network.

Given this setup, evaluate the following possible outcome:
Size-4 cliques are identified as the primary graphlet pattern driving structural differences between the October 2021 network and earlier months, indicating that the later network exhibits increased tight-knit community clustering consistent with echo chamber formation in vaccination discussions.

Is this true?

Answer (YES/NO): NO